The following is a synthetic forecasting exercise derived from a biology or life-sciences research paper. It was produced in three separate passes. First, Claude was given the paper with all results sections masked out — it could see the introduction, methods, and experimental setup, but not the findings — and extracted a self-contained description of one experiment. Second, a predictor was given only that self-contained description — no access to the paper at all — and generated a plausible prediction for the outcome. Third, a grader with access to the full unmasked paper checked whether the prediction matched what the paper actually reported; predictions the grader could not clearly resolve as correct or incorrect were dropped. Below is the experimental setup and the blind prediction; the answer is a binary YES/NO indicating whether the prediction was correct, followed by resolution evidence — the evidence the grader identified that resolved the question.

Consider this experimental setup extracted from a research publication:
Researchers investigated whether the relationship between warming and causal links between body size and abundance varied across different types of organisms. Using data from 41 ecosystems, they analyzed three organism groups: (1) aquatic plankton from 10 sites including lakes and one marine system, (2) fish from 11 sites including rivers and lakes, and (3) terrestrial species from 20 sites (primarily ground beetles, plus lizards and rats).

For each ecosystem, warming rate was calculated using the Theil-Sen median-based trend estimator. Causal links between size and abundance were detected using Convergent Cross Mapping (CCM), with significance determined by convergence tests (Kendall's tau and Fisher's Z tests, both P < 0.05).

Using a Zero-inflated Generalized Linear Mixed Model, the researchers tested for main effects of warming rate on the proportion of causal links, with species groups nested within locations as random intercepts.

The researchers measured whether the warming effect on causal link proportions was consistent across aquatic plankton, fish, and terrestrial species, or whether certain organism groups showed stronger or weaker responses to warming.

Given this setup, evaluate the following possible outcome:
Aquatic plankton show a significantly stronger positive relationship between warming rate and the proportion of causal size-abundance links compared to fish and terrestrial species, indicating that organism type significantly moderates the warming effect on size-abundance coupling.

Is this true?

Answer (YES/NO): NO